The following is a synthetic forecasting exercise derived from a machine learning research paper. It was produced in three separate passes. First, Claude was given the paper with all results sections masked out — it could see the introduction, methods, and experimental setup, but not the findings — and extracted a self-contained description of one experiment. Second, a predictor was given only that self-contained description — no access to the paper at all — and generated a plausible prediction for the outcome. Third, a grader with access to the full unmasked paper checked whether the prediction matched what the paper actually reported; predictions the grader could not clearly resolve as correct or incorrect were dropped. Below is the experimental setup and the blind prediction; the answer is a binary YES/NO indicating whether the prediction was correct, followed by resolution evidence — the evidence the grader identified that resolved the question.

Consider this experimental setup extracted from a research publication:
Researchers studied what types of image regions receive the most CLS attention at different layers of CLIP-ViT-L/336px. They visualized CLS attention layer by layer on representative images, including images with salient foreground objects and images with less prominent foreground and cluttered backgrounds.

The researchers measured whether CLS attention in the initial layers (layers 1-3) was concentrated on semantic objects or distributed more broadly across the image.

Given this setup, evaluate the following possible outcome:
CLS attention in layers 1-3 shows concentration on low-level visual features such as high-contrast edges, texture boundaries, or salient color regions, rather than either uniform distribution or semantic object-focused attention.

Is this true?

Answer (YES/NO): NO